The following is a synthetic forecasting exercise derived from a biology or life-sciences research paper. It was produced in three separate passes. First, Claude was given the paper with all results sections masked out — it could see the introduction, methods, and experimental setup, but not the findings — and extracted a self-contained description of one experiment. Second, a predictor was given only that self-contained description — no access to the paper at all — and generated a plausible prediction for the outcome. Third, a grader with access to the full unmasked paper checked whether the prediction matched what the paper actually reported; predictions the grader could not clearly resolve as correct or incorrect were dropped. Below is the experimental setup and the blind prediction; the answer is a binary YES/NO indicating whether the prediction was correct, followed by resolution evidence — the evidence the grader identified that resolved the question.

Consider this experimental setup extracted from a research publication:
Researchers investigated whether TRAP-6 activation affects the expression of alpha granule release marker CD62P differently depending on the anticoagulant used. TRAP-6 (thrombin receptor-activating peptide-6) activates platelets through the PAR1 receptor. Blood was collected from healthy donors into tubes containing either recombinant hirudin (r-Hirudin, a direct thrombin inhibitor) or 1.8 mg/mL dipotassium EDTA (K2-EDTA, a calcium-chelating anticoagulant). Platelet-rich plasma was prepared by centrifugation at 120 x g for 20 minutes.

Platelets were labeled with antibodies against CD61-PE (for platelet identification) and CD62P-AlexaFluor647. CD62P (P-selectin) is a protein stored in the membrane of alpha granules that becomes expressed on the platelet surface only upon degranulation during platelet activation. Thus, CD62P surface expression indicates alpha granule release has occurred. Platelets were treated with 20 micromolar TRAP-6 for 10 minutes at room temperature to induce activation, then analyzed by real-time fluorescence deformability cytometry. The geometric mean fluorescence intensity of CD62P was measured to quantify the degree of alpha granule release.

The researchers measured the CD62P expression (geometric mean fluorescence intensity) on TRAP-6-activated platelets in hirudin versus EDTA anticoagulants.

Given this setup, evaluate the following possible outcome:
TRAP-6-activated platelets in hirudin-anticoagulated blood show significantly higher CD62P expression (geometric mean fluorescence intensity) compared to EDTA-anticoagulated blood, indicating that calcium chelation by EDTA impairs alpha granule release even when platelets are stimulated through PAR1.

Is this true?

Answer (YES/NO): YES